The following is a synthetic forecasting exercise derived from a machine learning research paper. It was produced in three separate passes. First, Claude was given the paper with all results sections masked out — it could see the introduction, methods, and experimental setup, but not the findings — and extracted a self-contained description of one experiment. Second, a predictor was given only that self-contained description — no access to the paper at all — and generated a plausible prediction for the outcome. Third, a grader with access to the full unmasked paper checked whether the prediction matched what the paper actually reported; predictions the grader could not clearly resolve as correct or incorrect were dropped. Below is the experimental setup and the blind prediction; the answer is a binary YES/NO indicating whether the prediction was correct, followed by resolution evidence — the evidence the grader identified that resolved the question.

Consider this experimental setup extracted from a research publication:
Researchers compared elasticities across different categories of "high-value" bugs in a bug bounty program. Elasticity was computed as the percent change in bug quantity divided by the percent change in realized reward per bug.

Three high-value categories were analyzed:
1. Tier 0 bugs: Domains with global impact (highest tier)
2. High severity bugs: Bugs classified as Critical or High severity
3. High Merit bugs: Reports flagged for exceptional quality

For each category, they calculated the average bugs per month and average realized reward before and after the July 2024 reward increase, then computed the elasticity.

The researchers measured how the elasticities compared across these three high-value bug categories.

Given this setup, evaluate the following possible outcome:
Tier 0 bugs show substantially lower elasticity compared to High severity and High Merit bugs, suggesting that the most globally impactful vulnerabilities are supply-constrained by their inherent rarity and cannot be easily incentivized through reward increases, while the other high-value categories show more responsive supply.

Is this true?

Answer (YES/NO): NO